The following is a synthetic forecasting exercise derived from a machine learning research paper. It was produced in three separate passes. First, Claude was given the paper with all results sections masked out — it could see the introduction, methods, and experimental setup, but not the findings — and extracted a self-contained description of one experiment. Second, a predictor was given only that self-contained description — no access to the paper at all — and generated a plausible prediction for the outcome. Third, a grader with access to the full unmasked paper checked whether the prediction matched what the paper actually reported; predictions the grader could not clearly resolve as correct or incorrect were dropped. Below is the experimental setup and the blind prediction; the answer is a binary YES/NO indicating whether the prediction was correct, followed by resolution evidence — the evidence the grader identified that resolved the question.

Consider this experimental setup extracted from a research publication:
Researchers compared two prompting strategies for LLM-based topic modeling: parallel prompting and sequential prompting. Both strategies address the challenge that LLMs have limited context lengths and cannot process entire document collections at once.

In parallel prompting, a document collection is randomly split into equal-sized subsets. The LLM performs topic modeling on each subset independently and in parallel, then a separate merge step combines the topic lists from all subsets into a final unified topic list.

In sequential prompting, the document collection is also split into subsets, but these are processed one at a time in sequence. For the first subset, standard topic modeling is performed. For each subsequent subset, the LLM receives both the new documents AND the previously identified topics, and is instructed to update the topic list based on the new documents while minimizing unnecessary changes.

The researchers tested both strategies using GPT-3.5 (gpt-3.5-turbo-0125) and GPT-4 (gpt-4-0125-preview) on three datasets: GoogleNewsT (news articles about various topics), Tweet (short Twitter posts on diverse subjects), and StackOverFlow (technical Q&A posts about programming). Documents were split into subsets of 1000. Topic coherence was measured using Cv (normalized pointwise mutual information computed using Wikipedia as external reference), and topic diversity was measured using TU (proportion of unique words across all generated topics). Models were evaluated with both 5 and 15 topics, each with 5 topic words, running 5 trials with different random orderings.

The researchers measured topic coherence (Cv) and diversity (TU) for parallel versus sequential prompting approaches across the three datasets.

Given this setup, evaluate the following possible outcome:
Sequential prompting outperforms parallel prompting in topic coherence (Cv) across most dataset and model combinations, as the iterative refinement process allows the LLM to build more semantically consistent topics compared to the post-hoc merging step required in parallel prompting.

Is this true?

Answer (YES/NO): NO